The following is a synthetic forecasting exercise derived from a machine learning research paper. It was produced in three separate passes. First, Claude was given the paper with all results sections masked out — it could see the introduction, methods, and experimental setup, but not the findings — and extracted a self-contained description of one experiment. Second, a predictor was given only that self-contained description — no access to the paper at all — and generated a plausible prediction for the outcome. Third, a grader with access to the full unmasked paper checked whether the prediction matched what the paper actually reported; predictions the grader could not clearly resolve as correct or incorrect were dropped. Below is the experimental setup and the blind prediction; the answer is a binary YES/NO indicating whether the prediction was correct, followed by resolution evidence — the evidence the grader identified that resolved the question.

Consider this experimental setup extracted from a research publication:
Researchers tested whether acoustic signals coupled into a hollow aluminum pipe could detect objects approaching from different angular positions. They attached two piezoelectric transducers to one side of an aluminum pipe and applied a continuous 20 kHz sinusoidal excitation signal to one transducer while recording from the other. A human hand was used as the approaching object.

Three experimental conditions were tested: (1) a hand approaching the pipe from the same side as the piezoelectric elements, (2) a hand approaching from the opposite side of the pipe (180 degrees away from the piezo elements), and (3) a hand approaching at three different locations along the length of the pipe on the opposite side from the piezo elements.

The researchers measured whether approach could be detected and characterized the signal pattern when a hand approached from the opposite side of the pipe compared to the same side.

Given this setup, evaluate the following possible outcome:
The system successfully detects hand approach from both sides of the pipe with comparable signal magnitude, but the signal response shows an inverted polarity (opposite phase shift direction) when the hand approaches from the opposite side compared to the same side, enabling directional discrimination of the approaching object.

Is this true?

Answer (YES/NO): NO